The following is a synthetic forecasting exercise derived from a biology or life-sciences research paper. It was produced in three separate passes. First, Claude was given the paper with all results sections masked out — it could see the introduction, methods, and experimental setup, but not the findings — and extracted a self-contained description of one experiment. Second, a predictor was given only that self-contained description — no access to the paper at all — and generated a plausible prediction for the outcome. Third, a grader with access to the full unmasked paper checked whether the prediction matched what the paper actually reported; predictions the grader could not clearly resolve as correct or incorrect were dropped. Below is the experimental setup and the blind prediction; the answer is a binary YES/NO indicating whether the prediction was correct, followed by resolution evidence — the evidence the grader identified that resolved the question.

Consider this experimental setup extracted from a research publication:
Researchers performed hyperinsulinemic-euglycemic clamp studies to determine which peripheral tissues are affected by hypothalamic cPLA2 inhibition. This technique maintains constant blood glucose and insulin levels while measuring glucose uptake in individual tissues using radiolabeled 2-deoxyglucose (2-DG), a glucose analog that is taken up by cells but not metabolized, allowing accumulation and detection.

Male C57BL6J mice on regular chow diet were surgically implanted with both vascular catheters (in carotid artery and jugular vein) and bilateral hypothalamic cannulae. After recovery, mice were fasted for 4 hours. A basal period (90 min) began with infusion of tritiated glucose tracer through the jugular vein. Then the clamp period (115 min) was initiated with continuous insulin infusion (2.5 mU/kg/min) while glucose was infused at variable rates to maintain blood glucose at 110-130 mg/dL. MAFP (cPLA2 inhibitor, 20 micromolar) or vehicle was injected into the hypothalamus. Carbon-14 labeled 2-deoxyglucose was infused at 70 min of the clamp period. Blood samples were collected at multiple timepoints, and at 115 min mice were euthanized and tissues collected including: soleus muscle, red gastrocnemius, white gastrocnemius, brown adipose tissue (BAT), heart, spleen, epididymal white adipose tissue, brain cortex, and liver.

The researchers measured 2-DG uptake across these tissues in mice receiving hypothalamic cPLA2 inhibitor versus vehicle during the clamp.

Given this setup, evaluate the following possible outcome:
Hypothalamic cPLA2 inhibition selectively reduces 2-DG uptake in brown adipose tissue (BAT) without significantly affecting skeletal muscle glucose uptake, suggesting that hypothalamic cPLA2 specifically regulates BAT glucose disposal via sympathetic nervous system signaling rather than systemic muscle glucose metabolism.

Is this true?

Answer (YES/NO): NO